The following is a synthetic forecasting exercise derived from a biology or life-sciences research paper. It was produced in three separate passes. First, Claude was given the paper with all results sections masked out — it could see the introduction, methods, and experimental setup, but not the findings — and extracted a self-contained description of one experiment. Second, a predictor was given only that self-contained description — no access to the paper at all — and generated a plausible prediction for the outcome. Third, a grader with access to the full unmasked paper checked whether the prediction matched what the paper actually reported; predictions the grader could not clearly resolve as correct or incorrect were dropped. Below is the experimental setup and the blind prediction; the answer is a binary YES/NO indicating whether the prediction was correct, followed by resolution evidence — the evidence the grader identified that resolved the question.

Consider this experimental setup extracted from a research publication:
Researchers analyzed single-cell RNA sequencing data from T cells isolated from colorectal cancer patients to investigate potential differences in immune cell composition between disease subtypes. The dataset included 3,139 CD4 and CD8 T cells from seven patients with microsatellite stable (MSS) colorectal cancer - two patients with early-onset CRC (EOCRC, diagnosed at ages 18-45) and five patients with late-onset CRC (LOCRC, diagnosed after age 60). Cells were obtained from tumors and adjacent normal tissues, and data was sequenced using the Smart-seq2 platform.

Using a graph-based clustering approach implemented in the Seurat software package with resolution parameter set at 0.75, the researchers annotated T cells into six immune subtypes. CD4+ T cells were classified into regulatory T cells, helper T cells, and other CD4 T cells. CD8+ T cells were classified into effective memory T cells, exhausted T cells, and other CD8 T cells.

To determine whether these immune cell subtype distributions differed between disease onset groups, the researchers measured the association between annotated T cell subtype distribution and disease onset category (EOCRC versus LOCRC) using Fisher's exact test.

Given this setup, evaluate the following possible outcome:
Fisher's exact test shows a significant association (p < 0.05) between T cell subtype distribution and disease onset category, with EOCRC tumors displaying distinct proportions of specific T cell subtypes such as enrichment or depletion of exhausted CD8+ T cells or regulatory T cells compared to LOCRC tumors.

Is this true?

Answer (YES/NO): YES